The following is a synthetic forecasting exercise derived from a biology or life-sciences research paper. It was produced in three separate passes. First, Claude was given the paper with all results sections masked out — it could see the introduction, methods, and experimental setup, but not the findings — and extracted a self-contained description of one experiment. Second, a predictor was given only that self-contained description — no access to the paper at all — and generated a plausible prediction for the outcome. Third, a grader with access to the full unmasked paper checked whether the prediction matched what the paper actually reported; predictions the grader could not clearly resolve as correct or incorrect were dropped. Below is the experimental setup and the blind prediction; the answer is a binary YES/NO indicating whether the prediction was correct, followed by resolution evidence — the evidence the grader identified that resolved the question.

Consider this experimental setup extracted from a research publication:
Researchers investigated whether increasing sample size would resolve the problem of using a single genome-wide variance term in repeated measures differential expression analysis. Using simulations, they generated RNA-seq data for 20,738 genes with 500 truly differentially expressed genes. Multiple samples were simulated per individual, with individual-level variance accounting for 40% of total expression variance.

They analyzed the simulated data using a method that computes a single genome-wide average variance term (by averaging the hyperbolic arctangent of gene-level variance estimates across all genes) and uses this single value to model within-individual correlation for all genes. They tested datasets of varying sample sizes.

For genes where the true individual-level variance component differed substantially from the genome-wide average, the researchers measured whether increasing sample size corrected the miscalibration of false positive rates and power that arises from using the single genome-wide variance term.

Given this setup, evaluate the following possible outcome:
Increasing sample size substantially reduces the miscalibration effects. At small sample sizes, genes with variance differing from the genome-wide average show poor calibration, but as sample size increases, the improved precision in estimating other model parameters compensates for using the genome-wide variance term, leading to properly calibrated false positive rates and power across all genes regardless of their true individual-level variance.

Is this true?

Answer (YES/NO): NO